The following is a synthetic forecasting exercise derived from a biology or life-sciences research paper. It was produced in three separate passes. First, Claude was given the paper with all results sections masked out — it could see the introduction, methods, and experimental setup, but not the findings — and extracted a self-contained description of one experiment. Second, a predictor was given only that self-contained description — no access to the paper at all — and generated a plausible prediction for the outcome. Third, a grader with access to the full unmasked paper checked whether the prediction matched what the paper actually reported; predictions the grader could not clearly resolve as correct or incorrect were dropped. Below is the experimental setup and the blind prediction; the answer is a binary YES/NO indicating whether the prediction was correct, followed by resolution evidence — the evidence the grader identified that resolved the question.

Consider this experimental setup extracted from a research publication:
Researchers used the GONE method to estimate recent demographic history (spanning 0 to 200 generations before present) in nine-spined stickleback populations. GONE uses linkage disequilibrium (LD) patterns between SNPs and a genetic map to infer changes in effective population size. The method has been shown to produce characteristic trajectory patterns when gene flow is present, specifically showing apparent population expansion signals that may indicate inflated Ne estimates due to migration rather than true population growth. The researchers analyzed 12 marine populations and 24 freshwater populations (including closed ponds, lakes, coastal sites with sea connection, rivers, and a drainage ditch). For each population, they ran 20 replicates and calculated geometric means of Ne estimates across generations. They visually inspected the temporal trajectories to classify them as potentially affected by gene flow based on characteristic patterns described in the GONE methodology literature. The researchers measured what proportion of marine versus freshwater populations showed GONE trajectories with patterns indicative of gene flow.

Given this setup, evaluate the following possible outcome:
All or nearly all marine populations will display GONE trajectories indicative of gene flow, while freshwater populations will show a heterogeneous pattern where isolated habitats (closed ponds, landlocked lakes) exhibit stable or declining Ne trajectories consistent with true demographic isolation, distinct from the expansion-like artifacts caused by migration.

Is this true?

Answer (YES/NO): NO